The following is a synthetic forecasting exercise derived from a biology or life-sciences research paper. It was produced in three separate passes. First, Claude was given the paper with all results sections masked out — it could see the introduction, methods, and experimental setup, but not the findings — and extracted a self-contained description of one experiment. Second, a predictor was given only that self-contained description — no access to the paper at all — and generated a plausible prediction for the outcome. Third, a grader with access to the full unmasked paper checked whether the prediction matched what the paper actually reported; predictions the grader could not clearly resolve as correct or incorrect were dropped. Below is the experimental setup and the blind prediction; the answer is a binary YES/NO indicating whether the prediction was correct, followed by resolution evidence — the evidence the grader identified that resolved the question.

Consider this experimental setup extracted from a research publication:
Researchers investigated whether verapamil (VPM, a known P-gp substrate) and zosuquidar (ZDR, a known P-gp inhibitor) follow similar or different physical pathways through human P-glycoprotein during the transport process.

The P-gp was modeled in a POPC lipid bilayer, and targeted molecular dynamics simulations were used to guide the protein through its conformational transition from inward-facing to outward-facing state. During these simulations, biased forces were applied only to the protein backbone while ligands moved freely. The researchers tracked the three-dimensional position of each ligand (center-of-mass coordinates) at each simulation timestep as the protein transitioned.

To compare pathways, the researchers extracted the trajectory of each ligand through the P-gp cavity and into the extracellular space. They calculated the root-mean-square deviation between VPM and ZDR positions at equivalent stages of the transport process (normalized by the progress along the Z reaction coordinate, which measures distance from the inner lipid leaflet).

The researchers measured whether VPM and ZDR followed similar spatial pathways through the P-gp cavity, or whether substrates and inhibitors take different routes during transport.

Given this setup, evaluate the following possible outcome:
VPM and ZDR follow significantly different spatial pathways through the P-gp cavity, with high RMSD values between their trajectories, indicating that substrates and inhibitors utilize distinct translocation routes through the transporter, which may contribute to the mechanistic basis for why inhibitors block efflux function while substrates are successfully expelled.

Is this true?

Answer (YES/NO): NO